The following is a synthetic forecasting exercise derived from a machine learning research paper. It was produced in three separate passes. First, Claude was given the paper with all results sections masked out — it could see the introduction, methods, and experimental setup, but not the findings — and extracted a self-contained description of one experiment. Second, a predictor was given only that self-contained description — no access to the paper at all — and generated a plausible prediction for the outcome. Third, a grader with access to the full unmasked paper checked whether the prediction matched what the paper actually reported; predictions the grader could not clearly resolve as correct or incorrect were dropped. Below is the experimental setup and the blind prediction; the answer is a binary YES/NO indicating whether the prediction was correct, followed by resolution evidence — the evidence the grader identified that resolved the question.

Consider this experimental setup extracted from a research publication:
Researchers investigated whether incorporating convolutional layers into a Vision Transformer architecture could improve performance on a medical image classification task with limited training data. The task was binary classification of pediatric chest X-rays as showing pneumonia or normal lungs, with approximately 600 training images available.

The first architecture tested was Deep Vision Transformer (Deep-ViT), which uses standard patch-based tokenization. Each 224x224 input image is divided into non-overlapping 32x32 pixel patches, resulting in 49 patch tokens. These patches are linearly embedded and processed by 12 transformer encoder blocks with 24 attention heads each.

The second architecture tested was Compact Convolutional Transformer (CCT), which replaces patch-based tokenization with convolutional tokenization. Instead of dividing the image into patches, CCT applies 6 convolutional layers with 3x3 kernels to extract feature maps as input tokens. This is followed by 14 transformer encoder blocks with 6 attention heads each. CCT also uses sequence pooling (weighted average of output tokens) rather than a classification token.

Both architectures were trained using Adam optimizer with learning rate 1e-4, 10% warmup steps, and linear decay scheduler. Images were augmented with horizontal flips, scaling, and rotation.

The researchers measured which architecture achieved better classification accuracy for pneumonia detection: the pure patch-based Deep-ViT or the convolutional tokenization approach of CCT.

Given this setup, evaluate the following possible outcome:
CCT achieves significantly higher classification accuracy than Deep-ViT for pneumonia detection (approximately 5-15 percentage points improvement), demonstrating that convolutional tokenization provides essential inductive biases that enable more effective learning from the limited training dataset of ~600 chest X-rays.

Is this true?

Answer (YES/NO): NO